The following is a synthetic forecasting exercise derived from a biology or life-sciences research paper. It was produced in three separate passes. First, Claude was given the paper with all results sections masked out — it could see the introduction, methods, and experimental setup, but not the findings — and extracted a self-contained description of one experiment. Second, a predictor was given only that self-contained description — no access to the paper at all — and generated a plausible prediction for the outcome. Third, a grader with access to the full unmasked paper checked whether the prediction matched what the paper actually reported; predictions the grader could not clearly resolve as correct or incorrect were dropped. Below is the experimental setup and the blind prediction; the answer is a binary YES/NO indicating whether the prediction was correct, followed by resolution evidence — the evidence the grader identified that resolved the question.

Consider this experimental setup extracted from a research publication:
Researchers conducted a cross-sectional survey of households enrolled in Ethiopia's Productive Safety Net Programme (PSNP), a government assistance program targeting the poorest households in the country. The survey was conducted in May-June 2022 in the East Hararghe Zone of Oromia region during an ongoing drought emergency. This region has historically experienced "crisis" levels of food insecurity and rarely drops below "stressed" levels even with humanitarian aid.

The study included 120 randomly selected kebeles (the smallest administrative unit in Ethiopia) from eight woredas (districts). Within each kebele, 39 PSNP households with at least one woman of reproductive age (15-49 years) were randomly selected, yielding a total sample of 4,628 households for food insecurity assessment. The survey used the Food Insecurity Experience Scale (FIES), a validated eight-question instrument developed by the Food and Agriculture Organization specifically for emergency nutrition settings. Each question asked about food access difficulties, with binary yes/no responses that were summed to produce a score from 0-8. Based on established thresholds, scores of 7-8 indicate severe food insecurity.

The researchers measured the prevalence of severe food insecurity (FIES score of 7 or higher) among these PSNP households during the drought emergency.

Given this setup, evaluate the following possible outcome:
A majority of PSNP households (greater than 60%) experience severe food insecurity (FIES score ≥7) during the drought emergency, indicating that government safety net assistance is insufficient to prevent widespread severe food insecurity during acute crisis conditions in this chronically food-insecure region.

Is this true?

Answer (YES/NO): YES